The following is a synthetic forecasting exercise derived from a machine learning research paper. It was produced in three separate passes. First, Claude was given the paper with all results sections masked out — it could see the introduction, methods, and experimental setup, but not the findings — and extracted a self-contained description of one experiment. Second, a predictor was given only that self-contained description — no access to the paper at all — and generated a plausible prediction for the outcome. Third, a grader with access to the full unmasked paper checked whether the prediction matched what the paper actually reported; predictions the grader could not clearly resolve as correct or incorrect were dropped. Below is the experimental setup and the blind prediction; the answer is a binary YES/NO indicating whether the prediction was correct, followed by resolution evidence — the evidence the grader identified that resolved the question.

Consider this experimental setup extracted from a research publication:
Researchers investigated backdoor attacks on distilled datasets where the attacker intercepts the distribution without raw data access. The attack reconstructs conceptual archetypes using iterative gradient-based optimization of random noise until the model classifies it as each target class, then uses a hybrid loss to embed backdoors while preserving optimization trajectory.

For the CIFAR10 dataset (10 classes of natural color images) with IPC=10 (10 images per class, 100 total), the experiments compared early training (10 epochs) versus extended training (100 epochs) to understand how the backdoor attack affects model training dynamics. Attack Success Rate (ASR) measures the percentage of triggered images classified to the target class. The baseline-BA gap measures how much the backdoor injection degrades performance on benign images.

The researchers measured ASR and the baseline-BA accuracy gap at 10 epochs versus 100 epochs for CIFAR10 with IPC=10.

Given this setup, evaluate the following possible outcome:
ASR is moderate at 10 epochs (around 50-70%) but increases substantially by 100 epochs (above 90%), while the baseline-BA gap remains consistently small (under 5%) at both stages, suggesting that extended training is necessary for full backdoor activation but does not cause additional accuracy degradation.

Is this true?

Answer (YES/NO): NO